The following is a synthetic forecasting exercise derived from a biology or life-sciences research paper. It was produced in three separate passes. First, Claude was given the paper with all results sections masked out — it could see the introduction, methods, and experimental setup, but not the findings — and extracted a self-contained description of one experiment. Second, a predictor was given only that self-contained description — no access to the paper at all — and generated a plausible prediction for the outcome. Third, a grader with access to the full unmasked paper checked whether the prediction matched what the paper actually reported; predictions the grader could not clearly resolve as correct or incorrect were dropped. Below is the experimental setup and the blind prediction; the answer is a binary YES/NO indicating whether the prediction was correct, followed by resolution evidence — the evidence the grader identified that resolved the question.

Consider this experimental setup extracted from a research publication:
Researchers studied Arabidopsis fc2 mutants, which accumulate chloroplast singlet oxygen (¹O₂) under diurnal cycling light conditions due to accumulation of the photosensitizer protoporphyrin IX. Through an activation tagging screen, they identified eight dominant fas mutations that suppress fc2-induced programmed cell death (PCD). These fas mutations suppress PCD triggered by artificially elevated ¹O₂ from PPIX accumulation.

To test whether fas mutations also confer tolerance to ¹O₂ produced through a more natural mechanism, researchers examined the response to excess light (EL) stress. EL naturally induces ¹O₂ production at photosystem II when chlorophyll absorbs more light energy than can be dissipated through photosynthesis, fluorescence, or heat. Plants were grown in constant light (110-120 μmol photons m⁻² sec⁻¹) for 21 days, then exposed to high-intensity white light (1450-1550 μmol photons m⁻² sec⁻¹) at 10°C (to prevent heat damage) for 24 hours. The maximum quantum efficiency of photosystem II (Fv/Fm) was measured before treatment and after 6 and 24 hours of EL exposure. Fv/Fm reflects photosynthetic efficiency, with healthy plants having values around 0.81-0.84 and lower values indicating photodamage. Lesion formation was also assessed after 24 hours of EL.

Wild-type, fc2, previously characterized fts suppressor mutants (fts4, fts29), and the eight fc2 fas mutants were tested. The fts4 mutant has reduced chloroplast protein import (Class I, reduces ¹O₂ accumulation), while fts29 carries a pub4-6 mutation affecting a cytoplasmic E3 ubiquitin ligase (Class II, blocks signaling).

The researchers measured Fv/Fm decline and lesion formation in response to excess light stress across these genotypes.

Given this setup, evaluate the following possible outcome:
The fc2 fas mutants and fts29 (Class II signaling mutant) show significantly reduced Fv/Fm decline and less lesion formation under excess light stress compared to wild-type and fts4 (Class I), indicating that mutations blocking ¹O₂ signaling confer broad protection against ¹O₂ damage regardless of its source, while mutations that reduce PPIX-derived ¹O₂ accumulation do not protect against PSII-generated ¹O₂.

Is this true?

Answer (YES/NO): NO